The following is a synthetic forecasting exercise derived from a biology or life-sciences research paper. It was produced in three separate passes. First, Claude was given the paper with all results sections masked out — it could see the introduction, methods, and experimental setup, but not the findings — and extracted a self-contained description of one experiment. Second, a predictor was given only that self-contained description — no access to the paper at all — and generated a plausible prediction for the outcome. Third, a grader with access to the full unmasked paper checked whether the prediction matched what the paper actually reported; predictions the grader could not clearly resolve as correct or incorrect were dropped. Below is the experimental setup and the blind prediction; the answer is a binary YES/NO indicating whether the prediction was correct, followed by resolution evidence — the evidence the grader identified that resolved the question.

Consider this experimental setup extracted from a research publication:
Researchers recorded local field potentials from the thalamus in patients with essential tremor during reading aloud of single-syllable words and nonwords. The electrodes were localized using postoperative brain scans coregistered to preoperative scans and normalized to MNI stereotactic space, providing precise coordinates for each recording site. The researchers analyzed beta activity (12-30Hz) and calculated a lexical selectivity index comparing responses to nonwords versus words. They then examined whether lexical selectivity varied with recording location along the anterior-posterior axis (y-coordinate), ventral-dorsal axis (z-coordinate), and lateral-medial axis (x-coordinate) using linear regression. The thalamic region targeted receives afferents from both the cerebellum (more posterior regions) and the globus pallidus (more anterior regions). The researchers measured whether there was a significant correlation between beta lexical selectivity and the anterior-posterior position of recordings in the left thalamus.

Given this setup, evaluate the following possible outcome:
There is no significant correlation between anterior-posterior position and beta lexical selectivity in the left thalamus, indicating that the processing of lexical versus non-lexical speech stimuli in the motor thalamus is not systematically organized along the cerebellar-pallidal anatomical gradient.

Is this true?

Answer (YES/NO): YES